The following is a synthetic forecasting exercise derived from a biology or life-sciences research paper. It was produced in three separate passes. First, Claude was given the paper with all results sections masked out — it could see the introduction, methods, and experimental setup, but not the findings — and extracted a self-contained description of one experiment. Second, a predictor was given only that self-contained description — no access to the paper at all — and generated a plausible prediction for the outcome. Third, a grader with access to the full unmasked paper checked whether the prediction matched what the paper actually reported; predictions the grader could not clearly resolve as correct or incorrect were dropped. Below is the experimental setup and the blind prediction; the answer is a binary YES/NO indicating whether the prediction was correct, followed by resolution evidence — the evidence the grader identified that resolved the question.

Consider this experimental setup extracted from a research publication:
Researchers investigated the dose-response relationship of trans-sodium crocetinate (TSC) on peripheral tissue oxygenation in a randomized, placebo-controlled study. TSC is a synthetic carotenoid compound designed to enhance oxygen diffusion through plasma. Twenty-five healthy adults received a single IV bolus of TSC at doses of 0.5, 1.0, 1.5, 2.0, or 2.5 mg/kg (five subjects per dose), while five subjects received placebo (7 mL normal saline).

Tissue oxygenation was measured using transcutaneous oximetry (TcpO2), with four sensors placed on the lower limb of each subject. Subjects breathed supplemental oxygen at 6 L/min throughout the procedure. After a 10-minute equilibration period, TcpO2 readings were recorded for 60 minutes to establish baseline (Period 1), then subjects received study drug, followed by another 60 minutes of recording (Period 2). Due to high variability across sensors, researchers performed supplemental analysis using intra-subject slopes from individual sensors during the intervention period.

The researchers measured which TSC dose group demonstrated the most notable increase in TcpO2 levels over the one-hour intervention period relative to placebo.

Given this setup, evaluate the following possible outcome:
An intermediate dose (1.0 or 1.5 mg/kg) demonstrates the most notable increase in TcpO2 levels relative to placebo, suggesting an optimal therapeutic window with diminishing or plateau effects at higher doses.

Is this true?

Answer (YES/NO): NO